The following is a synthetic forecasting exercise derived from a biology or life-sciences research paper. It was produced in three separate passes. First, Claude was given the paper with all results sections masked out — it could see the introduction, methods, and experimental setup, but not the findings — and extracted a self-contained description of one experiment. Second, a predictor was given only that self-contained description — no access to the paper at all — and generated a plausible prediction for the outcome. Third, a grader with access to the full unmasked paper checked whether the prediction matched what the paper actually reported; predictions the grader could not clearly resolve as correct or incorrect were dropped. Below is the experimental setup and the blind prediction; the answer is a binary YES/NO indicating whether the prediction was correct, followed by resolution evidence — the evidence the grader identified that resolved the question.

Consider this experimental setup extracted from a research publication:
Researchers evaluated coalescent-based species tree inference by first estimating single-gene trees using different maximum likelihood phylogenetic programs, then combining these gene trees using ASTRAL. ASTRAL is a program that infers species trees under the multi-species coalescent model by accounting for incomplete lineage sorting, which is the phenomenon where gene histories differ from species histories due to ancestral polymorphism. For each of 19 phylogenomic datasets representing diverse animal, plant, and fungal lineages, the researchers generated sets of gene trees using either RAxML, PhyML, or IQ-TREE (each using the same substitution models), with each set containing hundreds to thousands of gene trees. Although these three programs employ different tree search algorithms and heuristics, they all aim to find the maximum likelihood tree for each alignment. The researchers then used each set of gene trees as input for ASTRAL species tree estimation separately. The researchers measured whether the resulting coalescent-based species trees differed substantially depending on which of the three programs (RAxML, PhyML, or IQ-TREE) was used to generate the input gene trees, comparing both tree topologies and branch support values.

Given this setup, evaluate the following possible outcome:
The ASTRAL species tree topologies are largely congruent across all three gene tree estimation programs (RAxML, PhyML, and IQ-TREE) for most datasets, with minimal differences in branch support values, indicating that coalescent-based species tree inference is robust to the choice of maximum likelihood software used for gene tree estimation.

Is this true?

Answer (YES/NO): YES